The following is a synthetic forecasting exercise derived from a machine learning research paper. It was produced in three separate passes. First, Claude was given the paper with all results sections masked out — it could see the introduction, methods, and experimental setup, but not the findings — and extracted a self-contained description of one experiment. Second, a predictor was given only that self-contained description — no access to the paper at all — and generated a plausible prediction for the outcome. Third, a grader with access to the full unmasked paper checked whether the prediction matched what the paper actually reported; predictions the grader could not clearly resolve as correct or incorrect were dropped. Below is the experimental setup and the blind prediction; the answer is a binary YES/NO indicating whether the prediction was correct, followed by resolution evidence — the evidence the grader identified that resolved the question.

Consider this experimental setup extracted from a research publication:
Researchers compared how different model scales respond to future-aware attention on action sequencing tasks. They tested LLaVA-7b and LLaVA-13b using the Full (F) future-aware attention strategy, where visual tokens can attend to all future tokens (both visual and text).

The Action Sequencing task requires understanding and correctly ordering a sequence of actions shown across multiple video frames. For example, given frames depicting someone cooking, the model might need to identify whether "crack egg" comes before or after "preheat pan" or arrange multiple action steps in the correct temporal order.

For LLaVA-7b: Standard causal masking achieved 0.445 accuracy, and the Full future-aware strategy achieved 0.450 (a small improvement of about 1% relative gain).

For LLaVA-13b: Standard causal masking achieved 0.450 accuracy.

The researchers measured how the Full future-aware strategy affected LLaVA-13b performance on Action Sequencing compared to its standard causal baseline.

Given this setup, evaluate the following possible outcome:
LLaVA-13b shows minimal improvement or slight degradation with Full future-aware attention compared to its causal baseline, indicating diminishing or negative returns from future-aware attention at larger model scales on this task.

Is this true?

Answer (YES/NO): NO